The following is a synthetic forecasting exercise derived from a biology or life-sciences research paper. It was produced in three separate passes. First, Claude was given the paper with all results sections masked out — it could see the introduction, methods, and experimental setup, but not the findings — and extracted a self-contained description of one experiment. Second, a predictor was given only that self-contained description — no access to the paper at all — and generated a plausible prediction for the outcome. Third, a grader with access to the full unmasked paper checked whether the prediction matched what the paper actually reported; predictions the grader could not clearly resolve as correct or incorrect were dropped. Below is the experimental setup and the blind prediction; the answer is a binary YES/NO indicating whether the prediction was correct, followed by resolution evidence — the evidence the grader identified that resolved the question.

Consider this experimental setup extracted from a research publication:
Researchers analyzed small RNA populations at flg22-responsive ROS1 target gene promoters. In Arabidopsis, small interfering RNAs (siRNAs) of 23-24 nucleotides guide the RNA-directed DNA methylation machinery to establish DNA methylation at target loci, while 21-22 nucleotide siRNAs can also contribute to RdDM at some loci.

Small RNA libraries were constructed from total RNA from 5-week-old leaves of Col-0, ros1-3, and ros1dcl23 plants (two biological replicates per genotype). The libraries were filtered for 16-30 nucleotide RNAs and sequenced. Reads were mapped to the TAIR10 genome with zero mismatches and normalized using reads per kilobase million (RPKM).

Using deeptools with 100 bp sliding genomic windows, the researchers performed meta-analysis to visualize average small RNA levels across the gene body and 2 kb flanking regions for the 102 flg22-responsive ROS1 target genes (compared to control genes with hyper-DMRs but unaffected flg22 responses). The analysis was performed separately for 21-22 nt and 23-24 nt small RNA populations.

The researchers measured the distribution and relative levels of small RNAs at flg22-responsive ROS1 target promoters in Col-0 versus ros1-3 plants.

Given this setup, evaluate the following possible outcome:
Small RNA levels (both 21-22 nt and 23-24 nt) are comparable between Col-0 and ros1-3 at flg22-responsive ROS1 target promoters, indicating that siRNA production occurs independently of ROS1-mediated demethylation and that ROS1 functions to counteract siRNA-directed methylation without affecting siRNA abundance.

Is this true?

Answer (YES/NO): NO